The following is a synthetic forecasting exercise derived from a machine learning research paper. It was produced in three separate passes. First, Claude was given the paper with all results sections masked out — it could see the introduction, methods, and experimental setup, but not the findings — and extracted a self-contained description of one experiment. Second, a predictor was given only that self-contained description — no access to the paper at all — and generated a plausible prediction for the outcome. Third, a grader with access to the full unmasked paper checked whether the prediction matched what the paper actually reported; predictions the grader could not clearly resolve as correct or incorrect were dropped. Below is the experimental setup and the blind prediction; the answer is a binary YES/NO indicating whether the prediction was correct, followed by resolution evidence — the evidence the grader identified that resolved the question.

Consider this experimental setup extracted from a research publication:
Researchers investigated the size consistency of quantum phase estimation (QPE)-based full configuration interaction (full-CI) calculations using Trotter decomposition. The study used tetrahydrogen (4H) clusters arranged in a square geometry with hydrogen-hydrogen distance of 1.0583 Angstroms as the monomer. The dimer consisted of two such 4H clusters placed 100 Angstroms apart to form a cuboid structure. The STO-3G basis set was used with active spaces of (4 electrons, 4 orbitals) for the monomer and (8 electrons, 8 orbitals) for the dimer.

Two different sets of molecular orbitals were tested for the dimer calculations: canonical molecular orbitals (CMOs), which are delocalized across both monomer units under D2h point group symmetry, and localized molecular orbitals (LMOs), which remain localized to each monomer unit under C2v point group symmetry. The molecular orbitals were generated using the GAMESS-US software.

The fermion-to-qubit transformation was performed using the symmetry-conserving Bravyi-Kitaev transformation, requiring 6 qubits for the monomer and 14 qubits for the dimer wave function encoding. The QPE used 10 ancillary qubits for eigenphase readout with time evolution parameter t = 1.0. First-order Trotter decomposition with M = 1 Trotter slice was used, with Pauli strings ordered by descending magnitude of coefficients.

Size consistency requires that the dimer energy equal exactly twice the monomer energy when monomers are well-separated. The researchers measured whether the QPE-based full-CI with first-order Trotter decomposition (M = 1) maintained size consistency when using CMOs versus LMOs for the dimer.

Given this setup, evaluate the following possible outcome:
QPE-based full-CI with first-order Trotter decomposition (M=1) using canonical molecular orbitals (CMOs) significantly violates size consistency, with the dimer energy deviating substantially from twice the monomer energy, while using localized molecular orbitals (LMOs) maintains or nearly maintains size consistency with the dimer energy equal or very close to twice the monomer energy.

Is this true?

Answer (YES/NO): NO